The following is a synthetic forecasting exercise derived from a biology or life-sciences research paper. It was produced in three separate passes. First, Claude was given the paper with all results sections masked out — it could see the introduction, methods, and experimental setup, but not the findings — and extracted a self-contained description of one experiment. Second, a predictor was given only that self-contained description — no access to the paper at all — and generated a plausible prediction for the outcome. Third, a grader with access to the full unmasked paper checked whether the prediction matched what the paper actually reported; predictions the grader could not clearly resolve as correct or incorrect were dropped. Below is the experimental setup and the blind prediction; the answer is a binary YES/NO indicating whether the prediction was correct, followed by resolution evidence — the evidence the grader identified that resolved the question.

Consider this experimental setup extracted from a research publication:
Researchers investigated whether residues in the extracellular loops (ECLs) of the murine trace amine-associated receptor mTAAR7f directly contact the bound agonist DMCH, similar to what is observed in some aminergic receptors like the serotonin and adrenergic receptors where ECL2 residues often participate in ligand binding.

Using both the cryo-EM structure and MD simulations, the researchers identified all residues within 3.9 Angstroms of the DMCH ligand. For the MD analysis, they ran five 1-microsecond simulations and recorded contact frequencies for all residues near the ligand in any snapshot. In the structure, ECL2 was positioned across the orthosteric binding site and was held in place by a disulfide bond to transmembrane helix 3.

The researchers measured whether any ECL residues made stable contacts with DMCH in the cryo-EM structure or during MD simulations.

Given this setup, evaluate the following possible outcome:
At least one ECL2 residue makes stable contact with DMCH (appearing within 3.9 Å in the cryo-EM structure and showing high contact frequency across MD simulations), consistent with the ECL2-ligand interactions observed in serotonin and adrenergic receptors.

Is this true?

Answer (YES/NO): NO